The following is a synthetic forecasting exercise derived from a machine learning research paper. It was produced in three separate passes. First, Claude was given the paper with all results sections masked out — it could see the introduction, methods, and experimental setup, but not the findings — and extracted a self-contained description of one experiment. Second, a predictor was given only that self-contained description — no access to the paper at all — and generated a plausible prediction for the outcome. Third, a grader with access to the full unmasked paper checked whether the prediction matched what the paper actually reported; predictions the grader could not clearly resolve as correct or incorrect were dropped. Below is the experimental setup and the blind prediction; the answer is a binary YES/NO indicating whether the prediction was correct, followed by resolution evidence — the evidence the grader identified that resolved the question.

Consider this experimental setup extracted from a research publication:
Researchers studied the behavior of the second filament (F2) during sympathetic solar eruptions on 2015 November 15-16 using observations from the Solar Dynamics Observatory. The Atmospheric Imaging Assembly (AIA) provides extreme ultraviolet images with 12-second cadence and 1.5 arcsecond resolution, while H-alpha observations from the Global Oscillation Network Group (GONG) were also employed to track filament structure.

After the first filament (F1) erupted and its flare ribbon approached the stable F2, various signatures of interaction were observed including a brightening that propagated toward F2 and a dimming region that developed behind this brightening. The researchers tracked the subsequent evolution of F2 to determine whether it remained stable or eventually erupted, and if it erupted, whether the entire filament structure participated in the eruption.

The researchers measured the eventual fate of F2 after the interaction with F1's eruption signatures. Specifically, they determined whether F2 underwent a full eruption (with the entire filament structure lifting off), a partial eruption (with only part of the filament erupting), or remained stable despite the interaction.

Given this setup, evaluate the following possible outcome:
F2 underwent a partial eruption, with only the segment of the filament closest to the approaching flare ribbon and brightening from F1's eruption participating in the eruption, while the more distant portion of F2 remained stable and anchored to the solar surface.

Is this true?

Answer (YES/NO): NO